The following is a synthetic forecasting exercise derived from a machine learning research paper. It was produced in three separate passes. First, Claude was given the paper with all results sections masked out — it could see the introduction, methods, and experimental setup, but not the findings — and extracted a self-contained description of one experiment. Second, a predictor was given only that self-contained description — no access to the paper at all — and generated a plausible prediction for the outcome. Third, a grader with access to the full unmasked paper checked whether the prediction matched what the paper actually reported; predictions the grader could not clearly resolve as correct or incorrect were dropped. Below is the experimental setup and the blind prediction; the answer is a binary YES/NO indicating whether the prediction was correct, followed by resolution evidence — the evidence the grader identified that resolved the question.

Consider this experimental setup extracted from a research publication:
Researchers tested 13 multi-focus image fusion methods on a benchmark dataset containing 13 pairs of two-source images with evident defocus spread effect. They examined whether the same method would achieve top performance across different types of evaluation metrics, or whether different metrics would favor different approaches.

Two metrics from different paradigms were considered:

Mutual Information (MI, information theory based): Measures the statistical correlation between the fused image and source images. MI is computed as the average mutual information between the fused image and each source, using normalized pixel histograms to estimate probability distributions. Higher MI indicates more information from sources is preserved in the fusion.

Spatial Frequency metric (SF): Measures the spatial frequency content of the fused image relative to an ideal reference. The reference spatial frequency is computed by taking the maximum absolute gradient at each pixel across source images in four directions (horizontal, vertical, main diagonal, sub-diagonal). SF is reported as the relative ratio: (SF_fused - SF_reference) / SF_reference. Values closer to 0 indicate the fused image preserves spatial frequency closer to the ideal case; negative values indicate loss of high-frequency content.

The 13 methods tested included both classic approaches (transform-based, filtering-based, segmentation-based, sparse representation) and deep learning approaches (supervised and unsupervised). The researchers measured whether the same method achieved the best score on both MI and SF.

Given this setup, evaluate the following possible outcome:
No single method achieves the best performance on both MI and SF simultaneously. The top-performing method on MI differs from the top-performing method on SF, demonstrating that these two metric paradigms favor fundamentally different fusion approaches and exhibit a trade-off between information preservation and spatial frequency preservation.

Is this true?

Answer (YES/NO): YES